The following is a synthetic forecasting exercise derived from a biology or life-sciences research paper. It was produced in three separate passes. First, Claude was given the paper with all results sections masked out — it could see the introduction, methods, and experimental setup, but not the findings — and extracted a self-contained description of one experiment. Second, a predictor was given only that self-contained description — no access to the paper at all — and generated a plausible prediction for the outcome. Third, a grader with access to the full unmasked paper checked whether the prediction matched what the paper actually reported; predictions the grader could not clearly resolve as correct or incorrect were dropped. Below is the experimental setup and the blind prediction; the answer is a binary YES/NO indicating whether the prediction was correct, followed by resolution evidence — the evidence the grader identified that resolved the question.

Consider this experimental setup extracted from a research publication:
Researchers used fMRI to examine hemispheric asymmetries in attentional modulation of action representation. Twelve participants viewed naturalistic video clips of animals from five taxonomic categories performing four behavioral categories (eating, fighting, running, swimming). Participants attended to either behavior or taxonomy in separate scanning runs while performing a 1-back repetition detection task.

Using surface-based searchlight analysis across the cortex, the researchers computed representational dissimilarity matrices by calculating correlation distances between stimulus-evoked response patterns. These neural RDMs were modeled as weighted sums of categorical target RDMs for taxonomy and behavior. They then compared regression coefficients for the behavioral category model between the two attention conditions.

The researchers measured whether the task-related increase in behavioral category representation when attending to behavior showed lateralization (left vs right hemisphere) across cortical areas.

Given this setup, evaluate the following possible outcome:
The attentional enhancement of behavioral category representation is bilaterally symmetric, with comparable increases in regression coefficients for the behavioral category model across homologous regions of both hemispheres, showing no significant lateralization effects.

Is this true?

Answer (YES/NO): NO